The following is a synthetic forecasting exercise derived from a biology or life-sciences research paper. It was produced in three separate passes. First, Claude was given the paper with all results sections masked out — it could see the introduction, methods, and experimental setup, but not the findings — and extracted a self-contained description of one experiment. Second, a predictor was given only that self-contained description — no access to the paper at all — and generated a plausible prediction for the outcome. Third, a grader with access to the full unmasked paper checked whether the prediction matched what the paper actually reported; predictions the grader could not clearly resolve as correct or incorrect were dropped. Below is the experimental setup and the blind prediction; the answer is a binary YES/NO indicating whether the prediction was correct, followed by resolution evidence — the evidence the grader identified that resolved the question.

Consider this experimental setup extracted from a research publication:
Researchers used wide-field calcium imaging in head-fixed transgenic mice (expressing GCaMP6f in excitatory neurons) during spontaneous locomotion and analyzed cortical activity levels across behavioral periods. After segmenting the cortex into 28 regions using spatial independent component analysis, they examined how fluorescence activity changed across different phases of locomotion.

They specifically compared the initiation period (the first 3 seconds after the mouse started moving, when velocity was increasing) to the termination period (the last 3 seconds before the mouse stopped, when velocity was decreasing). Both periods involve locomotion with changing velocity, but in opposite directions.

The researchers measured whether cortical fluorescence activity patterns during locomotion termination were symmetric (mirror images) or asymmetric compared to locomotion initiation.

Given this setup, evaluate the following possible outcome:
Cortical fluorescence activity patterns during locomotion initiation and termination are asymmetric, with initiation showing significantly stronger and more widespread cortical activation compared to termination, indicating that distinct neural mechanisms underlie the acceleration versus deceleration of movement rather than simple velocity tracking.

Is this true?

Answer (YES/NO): YES